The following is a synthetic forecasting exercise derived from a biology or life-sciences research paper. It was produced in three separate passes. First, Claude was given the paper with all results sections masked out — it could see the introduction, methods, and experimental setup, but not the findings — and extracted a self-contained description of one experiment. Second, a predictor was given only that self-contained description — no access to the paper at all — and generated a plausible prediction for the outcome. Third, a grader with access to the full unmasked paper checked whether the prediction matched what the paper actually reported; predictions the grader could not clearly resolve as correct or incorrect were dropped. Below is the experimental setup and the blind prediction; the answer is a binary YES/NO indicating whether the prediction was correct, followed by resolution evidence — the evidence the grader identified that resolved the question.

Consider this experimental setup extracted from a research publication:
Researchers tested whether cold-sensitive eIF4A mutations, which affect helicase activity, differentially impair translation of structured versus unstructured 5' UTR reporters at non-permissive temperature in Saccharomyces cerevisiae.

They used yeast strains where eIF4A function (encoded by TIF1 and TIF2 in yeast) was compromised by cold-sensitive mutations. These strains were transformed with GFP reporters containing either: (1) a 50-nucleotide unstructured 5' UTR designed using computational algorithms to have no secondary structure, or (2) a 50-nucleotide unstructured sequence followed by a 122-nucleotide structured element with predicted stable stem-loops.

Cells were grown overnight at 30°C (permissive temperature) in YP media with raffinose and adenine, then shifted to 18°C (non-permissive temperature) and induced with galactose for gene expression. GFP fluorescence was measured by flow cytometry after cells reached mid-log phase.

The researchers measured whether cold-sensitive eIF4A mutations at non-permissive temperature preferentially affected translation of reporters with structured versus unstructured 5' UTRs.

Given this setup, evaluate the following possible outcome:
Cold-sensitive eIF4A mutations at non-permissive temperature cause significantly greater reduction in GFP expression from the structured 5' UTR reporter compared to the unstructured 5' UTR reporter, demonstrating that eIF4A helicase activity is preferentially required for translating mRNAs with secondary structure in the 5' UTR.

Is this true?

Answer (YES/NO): NO